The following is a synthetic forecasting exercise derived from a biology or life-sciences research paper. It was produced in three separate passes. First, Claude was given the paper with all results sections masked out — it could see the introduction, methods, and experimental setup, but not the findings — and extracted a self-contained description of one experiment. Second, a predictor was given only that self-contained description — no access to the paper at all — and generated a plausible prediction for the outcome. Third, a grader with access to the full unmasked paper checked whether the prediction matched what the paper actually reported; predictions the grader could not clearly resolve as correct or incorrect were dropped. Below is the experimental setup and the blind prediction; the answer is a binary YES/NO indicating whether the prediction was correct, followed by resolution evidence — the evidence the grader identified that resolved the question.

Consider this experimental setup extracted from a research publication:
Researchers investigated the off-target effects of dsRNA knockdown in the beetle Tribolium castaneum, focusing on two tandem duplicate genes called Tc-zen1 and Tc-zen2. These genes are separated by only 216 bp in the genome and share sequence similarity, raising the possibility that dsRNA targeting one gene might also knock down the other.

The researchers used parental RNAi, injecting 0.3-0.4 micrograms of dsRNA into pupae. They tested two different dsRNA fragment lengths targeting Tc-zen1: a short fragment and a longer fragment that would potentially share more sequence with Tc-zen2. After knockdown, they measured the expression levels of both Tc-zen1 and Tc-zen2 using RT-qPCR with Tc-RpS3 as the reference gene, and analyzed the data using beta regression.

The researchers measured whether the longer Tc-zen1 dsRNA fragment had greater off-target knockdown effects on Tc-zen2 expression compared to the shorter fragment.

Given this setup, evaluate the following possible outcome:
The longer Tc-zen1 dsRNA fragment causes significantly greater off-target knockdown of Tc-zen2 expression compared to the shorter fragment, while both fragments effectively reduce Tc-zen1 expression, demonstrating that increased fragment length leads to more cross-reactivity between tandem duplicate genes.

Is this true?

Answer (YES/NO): YES